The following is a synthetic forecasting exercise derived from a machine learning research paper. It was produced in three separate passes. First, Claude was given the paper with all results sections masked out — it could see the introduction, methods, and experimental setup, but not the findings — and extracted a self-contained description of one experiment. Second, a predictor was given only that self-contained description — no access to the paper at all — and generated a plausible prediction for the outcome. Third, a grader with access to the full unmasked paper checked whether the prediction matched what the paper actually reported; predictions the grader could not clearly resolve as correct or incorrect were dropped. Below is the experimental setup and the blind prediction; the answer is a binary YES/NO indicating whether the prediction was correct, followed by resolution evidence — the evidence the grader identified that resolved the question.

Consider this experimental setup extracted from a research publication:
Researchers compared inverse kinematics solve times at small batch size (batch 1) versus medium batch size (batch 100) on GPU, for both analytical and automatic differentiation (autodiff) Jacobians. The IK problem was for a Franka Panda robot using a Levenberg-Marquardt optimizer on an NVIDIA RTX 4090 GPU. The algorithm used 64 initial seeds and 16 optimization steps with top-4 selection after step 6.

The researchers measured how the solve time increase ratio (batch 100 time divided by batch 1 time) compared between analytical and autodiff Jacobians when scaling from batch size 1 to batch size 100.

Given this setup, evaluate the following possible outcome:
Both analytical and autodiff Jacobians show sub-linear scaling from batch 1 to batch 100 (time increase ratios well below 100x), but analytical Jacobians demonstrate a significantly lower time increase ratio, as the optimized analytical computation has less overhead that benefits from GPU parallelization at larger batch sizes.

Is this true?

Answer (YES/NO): YES